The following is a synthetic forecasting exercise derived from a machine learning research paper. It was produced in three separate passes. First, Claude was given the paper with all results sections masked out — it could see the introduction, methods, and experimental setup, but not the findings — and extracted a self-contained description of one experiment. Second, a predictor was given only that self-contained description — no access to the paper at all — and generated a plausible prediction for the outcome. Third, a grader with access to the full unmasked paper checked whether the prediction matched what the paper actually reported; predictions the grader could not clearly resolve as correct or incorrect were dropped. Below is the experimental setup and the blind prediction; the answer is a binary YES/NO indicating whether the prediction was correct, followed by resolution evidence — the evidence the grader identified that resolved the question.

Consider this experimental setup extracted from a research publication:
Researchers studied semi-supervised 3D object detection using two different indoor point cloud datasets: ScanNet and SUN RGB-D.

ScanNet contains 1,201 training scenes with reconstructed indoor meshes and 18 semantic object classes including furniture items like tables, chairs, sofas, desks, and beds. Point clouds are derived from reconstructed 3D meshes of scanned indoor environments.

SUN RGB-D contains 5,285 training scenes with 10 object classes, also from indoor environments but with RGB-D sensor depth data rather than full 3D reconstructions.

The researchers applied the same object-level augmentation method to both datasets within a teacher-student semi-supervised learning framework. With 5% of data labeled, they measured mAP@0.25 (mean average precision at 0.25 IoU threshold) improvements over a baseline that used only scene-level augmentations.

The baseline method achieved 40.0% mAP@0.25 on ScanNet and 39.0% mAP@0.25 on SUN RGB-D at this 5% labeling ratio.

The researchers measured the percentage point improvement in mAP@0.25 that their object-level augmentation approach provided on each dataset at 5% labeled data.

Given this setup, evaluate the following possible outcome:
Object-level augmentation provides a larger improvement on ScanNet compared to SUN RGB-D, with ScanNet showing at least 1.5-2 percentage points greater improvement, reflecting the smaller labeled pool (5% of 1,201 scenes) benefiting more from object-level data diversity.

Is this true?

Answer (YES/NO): NO